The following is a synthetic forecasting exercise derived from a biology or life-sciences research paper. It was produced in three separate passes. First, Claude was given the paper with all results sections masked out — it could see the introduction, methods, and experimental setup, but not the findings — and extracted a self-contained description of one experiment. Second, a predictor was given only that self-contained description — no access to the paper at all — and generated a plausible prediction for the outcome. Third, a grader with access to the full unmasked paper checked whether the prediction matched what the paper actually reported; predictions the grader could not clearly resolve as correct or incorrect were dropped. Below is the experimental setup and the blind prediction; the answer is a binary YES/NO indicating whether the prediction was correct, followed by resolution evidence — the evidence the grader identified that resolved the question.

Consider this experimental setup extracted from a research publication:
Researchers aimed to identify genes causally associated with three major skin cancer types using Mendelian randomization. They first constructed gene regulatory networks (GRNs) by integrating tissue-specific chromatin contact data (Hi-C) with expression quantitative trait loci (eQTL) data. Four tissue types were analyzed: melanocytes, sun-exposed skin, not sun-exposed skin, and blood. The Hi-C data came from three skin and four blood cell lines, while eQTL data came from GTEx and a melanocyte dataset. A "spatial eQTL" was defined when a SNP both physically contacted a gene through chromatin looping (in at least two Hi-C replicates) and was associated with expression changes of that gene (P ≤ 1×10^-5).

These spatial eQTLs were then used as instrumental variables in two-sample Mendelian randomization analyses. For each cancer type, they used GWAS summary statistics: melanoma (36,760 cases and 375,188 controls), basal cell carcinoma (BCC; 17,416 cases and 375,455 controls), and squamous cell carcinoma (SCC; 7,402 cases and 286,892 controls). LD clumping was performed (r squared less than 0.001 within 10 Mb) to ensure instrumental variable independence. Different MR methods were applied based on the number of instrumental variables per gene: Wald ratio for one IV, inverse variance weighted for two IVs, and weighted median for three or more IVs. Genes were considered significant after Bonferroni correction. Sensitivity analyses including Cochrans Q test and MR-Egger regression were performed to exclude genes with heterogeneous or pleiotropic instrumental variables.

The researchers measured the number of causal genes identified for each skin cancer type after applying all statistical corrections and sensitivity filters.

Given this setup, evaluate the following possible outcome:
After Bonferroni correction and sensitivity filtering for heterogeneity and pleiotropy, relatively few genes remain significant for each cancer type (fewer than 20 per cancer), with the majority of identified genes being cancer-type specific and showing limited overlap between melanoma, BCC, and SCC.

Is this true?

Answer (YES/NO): NO